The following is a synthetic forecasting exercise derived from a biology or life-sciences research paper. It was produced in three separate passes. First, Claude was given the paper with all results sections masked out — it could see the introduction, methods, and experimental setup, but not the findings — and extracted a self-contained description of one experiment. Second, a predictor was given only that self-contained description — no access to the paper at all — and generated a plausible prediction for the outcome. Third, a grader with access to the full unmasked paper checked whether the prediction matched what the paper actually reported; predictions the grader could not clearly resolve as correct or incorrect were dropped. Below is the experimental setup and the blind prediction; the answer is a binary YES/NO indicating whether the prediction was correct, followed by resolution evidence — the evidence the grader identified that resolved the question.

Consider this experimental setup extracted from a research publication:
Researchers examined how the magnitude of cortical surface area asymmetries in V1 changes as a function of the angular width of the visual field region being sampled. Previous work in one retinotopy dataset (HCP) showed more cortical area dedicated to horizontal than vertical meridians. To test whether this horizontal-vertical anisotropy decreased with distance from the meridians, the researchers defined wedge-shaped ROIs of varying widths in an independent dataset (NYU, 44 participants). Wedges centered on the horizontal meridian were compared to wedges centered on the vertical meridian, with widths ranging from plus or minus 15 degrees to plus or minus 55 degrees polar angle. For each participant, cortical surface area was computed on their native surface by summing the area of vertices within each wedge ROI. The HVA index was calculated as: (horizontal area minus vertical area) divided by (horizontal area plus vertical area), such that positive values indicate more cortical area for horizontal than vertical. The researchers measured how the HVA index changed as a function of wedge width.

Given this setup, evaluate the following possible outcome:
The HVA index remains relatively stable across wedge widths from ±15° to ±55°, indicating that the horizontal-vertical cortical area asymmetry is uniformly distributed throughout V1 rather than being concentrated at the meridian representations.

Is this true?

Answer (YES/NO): NO